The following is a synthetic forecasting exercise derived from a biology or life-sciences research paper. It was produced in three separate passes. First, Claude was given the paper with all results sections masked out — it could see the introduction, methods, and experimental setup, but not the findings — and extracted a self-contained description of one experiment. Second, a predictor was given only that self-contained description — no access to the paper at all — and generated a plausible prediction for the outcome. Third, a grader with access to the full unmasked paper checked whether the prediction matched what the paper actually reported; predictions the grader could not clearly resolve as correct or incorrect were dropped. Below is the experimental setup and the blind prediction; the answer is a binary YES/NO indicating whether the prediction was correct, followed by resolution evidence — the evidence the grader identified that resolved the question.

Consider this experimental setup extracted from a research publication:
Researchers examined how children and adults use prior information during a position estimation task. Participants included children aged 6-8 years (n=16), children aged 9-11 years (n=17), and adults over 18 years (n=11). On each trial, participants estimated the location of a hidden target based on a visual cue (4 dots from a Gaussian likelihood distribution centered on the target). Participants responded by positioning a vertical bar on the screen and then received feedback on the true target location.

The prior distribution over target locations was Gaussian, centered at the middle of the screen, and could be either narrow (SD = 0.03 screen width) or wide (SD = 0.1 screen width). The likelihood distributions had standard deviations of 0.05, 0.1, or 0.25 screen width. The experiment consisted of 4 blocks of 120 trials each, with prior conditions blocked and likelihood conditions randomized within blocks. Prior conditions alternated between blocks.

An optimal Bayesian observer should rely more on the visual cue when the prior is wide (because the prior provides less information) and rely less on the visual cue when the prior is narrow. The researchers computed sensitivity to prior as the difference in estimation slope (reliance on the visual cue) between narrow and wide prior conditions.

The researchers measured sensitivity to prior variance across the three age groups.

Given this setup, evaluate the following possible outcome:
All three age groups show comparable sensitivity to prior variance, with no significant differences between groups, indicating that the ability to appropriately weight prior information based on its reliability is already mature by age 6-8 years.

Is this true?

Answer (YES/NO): NO